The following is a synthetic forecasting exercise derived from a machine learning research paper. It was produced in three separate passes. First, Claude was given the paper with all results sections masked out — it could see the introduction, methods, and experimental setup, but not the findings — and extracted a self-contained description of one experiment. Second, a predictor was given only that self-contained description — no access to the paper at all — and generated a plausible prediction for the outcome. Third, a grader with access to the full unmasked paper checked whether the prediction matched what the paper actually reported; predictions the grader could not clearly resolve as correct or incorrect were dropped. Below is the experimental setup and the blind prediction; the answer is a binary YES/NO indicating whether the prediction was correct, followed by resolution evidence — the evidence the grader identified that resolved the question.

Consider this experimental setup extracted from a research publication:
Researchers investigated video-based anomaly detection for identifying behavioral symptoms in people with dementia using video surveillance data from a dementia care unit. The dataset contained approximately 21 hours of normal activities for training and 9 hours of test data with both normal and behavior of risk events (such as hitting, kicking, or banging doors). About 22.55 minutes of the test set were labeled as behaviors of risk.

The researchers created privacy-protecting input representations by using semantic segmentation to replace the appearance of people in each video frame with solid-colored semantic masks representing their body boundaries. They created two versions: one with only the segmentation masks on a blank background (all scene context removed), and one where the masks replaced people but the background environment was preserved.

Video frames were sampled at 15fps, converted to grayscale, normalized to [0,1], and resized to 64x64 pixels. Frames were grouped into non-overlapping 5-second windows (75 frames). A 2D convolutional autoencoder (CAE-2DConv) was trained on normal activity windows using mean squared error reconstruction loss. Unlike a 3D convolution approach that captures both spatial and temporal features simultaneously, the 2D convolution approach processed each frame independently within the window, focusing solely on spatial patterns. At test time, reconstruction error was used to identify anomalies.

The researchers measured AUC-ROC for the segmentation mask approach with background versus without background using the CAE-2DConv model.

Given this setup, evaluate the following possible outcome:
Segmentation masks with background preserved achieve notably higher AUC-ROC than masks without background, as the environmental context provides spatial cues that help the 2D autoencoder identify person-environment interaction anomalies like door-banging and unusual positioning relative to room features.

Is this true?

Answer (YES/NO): YES